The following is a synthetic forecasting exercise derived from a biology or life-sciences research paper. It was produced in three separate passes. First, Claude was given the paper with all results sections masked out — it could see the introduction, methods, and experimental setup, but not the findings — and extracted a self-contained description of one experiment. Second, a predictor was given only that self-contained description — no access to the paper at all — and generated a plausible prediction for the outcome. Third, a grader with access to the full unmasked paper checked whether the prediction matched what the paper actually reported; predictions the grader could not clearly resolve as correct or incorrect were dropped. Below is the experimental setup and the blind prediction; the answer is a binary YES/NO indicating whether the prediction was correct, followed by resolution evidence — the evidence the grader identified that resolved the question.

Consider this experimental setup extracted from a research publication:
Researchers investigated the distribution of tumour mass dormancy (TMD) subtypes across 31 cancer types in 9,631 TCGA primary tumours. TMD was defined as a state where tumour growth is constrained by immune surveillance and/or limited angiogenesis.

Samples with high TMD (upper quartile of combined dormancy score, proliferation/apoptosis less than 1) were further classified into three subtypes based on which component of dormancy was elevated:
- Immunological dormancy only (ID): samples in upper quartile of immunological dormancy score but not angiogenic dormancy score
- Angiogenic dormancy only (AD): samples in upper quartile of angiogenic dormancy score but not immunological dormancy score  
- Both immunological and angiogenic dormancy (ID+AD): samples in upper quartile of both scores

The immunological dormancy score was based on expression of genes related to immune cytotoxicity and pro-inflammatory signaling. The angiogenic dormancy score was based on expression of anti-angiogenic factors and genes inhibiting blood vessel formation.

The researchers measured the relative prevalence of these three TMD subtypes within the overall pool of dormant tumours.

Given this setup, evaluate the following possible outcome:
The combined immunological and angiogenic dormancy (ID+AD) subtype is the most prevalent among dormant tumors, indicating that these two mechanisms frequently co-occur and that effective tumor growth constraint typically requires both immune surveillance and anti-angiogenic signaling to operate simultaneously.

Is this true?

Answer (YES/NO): YES